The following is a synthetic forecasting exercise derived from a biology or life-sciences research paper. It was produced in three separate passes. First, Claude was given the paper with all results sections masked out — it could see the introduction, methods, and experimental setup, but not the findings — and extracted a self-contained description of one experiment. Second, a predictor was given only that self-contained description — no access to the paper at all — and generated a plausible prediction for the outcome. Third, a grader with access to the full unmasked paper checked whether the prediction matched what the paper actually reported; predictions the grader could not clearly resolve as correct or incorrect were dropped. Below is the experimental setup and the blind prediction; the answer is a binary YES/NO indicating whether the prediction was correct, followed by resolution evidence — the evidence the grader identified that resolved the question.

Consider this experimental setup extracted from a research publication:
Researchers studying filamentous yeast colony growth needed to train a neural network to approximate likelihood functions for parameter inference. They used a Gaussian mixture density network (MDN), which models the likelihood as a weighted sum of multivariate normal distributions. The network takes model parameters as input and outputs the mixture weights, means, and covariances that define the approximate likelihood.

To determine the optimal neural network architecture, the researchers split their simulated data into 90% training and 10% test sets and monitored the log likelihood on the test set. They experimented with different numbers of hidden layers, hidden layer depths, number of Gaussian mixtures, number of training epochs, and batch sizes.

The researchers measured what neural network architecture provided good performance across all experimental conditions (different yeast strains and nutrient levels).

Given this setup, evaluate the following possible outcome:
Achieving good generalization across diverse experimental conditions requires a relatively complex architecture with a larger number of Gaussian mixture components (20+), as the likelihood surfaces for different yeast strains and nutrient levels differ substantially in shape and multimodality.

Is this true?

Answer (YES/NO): NO